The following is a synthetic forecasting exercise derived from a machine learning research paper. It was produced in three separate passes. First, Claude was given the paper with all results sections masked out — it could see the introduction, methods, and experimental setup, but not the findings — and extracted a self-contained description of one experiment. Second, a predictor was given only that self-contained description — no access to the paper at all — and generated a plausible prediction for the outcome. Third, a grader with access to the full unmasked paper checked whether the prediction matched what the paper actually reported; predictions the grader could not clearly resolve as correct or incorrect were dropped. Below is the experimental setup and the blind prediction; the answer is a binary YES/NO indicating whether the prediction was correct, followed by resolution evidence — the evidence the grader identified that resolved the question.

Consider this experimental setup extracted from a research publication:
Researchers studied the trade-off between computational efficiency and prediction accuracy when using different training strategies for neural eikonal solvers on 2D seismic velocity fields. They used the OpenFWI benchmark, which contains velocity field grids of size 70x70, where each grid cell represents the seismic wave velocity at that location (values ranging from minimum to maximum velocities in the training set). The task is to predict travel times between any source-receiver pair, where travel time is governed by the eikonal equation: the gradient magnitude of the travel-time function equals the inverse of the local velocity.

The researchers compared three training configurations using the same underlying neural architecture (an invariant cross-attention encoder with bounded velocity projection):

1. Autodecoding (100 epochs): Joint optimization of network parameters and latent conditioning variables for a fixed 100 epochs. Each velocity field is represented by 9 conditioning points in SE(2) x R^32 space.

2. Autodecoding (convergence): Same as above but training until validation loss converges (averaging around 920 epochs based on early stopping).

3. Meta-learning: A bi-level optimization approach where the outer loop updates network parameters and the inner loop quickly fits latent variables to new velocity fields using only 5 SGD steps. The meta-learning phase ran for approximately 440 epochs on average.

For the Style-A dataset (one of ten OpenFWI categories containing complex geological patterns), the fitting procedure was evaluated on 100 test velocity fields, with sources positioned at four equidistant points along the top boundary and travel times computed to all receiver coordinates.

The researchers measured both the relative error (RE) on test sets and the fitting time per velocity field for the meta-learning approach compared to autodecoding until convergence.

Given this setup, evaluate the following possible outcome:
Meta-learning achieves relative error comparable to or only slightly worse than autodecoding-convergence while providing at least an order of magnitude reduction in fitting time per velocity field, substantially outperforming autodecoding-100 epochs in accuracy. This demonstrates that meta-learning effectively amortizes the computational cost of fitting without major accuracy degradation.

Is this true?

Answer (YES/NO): NO